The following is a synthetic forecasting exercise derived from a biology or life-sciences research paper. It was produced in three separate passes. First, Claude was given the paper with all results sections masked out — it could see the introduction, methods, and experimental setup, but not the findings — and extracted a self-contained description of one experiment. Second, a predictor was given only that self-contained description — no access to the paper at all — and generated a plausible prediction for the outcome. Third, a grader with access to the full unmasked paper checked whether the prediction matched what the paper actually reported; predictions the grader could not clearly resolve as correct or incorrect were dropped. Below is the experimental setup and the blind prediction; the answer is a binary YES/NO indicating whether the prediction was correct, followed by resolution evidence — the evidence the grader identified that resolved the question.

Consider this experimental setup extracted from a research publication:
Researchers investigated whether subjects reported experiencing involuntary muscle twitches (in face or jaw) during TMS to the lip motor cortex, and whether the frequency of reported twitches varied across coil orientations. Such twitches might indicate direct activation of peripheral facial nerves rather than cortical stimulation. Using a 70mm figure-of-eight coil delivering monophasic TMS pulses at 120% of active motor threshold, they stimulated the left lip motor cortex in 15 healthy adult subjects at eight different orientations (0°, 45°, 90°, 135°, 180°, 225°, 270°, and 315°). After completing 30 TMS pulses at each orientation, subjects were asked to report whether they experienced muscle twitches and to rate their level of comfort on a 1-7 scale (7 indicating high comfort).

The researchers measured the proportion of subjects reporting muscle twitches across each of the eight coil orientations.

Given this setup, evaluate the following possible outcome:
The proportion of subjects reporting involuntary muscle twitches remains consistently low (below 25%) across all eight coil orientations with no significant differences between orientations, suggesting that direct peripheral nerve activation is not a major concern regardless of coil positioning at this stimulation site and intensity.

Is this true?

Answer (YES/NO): NO